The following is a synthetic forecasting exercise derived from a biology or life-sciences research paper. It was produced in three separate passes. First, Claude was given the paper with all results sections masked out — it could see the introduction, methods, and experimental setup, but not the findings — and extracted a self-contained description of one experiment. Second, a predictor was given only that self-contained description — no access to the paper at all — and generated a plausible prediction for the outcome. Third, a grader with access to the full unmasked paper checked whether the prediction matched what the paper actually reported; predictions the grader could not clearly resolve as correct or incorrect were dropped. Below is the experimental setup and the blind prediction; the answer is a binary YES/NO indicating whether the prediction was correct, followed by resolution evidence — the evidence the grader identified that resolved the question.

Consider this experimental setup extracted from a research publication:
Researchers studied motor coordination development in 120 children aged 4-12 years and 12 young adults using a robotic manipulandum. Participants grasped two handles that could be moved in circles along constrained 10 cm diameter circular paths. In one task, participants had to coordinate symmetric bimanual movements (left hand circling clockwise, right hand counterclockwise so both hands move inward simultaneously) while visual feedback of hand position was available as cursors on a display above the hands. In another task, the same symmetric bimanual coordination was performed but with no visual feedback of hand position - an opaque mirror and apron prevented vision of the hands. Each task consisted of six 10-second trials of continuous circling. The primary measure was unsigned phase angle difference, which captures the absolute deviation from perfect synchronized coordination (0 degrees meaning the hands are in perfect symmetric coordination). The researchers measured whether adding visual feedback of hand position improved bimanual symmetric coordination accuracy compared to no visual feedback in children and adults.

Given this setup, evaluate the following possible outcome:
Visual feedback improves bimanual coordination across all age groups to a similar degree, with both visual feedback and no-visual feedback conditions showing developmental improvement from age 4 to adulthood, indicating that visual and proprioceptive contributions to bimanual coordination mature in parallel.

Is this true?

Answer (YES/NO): NO